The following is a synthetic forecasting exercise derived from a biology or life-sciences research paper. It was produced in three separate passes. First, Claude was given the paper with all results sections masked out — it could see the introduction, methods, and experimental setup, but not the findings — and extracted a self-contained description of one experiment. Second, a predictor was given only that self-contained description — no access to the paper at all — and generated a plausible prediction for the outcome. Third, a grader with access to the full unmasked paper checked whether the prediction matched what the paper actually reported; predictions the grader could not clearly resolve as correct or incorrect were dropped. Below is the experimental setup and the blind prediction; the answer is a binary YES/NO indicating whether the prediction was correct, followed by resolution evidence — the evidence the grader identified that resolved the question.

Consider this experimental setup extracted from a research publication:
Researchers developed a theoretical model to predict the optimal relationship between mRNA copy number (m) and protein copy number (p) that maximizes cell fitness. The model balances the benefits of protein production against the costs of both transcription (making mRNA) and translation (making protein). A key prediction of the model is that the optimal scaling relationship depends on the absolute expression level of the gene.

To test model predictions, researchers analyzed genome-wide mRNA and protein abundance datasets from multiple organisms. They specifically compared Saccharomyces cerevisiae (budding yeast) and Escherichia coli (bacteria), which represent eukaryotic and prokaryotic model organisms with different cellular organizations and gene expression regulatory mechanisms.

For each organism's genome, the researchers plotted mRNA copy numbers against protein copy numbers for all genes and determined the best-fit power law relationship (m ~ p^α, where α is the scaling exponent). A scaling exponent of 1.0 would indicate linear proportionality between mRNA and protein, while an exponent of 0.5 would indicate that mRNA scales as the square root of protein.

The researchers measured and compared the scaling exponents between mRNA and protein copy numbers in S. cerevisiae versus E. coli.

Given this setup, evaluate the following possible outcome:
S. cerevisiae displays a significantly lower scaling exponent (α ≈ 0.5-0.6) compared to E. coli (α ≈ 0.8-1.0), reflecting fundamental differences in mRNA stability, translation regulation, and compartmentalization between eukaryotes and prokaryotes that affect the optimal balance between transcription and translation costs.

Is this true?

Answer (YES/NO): YES